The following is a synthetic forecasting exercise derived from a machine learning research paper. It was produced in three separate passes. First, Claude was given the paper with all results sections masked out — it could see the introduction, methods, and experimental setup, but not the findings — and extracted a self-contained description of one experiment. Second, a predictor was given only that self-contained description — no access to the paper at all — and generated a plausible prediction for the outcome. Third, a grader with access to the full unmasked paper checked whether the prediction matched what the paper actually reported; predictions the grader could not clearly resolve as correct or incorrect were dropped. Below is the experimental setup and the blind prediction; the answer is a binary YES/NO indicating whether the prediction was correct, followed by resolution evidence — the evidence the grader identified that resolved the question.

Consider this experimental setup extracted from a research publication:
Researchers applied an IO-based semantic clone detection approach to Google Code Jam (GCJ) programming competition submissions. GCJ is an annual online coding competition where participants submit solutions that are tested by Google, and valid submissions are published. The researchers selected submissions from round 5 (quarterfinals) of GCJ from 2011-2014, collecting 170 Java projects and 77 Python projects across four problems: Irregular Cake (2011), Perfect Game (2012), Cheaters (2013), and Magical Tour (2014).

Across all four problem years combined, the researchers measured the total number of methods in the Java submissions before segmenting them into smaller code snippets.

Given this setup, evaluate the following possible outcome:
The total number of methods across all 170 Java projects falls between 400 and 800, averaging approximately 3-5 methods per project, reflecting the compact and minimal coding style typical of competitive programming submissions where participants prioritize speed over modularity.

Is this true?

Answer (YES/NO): NO